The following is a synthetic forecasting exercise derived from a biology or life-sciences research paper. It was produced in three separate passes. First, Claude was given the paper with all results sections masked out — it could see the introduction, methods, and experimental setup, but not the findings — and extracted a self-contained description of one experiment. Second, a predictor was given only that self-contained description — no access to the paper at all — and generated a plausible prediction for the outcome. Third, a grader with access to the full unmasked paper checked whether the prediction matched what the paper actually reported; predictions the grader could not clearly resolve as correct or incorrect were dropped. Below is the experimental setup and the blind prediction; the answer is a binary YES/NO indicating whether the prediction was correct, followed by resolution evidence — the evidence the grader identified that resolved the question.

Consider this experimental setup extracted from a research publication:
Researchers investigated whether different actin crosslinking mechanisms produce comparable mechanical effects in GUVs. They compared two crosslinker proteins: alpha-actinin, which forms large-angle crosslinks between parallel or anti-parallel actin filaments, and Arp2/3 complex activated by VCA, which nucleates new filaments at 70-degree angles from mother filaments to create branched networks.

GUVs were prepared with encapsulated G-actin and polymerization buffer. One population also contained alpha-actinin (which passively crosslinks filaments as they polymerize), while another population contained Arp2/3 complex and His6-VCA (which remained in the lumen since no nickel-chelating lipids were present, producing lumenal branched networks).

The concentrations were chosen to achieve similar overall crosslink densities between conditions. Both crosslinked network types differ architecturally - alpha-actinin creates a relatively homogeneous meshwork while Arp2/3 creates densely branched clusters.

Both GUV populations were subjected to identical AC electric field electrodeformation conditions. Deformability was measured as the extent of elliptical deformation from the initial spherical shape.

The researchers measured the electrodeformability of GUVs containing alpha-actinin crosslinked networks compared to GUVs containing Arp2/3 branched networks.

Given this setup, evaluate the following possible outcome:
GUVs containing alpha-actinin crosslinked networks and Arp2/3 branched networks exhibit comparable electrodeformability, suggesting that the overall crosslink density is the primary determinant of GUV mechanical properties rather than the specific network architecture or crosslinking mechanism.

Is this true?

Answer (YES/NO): NO